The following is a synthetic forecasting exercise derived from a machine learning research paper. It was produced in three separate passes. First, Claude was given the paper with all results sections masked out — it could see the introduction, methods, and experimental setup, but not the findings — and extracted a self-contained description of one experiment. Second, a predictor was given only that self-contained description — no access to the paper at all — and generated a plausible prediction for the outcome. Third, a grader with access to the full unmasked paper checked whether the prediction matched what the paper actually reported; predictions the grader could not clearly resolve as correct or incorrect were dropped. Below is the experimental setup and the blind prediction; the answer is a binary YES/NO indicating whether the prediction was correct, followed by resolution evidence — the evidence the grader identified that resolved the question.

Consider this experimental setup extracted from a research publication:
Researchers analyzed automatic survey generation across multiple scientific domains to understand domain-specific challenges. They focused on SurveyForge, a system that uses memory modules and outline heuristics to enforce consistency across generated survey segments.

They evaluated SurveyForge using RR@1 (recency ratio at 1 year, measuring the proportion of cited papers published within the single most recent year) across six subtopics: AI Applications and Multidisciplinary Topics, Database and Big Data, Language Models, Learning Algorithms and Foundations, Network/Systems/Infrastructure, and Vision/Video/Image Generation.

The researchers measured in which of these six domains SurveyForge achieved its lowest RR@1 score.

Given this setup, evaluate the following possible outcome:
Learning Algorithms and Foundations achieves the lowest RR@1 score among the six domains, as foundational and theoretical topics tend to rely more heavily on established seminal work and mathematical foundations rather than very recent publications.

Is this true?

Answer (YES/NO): YES